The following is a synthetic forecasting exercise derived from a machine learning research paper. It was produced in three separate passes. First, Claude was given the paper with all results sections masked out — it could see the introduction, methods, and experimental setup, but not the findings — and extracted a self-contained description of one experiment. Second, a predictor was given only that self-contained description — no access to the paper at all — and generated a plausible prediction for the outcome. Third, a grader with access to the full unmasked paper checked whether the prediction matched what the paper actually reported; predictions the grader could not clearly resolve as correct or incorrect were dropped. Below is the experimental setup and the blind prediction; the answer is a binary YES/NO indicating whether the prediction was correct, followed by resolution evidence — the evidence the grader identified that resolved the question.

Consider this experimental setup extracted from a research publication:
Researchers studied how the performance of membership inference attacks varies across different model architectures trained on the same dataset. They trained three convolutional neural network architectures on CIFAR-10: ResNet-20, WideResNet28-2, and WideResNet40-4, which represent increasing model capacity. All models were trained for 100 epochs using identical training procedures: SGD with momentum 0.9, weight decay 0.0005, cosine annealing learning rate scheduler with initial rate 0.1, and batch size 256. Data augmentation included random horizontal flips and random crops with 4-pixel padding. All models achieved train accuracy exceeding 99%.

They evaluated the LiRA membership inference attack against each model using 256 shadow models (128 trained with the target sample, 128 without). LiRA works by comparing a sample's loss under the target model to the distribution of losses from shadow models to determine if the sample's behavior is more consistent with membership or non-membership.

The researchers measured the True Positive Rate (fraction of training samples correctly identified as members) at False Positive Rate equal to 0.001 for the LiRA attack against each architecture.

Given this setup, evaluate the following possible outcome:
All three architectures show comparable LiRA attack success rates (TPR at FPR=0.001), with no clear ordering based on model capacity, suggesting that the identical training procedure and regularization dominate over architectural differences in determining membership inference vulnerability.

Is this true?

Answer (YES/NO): NO